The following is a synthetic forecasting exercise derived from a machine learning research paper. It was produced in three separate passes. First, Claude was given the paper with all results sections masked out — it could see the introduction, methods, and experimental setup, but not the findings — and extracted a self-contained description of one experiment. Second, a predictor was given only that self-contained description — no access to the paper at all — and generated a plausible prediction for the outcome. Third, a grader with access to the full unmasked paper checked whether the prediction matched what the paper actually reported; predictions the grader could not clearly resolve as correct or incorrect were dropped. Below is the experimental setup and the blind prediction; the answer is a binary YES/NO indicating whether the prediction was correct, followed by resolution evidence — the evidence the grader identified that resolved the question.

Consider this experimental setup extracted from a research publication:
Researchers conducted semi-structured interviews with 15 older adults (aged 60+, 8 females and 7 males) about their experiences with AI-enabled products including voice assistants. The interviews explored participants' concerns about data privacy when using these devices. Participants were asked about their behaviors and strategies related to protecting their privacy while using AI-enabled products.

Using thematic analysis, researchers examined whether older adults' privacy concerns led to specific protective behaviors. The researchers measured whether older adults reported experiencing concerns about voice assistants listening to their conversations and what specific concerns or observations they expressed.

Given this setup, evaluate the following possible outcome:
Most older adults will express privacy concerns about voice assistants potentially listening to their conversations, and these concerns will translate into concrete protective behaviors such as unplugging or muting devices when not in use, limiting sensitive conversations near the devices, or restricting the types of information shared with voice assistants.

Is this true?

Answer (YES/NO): NO